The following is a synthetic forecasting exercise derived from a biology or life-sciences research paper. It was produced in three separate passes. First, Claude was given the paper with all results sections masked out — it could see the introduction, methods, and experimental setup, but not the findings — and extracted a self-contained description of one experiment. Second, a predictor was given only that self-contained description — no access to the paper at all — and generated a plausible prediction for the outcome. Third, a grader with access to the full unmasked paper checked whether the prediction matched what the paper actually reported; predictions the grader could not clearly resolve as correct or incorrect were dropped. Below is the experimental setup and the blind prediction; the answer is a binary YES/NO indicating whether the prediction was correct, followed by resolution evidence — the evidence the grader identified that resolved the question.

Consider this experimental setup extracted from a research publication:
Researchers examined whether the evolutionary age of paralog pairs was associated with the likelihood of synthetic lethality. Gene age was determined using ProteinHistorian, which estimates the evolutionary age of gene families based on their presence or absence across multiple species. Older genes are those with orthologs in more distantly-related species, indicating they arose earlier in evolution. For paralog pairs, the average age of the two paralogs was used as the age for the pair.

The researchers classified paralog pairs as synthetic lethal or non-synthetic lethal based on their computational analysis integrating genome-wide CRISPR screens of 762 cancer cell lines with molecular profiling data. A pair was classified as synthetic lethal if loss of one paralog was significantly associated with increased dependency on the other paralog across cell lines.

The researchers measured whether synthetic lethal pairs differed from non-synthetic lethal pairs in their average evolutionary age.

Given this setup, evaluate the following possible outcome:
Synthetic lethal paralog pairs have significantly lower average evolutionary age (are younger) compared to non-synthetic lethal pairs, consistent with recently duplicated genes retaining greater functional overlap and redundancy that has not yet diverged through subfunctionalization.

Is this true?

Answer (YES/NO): NO